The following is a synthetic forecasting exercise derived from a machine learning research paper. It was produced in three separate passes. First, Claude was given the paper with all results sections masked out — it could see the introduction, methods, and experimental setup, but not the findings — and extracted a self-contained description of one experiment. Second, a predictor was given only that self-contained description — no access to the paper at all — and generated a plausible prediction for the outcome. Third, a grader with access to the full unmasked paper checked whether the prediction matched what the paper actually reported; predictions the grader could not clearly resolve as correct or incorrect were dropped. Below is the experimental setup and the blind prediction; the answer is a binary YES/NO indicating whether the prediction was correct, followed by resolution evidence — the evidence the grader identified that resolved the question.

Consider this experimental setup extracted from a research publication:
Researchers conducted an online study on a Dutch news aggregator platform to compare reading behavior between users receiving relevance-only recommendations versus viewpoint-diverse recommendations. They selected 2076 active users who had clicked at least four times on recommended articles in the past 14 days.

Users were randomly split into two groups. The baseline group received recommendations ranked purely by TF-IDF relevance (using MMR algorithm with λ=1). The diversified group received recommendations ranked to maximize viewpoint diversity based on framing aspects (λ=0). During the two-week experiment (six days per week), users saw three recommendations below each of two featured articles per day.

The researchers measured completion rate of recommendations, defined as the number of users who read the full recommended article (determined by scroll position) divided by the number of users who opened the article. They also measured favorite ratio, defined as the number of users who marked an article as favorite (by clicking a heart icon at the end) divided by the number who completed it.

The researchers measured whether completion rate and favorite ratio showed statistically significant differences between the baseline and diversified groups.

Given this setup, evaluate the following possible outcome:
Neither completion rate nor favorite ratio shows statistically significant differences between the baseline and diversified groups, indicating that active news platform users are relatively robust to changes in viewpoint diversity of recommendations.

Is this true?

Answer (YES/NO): YES